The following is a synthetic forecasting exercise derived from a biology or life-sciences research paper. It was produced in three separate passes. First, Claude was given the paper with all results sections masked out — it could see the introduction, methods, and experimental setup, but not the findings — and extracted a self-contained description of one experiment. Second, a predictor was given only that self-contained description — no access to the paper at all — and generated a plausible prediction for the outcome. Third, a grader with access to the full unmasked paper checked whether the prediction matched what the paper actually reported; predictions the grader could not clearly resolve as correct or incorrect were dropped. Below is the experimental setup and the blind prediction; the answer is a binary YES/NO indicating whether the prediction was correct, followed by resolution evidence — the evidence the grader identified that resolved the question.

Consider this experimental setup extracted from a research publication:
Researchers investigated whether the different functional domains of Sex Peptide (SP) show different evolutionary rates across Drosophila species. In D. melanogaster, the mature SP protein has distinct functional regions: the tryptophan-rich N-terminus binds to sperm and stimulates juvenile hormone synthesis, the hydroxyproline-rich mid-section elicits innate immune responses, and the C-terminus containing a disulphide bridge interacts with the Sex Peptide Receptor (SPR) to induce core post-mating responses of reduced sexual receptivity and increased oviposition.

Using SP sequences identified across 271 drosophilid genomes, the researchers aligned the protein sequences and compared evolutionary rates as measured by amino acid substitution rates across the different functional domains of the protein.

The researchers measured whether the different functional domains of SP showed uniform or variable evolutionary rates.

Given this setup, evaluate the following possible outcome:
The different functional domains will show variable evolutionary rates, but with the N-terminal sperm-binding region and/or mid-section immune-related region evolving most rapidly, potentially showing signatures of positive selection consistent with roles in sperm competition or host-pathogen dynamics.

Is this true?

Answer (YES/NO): NO